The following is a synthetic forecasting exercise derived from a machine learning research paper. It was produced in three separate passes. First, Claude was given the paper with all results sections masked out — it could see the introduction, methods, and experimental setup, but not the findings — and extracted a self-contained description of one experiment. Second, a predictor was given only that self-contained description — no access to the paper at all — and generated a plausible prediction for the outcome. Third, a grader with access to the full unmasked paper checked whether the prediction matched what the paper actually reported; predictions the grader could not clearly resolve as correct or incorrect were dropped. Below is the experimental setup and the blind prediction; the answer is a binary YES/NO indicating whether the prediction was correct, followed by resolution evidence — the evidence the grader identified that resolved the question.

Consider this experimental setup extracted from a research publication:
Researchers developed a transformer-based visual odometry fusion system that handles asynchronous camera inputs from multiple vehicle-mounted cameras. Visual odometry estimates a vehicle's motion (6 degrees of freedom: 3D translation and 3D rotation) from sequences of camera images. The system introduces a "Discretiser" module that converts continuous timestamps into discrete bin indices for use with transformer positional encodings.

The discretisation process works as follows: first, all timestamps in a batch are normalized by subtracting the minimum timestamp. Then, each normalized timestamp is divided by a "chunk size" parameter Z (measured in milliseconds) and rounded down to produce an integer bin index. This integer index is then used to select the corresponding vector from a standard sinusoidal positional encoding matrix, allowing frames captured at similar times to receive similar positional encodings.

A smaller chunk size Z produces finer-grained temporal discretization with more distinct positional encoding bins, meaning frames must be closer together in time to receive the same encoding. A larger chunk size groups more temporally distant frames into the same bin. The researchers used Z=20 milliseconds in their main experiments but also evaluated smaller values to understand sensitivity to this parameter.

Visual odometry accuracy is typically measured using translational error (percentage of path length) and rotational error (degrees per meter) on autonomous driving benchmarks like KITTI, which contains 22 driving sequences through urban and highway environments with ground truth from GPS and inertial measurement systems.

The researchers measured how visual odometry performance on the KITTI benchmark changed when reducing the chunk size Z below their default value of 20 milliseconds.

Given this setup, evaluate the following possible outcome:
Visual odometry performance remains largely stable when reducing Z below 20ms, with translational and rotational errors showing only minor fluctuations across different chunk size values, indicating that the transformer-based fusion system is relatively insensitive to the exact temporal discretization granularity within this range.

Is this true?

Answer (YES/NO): YES